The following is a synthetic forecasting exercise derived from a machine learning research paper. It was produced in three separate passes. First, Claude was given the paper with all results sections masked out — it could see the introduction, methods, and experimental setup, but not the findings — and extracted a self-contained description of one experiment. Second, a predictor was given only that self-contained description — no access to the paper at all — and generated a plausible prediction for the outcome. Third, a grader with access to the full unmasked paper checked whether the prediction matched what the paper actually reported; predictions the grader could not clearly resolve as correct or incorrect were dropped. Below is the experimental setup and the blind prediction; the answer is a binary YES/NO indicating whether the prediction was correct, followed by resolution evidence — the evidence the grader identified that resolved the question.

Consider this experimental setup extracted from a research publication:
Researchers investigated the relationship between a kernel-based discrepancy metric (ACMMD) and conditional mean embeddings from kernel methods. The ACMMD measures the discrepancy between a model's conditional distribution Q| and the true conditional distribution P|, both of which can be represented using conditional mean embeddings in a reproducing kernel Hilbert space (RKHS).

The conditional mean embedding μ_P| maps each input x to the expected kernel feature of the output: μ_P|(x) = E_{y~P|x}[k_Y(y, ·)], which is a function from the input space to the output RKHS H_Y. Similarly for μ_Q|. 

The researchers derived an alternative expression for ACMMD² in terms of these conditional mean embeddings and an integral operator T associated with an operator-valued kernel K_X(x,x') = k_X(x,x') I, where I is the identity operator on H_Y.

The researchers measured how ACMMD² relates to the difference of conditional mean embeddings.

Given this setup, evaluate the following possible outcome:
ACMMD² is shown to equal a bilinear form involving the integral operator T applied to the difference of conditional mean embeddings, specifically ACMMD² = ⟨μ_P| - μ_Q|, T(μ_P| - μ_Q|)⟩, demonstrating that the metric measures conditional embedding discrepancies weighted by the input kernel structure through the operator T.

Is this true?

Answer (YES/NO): NO